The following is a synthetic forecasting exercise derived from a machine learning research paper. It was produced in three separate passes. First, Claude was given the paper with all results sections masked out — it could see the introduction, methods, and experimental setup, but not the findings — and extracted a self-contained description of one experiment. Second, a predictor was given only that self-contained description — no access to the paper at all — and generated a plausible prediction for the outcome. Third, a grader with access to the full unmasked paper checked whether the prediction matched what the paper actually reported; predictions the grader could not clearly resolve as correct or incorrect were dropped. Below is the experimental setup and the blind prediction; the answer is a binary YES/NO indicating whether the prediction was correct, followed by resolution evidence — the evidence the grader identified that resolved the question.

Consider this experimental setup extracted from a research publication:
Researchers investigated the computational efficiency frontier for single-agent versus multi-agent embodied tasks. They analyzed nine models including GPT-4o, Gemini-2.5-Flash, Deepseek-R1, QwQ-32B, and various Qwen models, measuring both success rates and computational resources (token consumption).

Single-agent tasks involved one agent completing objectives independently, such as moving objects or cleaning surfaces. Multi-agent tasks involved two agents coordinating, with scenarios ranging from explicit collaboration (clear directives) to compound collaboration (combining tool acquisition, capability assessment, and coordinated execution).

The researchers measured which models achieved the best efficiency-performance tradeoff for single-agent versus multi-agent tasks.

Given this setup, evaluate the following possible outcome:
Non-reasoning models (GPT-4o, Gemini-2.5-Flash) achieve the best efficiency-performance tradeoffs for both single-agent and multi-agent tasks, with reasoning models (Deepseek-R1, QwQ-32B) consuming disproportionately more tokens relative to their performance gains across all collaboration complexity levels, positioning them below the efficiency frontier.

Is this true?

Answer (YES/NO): NO